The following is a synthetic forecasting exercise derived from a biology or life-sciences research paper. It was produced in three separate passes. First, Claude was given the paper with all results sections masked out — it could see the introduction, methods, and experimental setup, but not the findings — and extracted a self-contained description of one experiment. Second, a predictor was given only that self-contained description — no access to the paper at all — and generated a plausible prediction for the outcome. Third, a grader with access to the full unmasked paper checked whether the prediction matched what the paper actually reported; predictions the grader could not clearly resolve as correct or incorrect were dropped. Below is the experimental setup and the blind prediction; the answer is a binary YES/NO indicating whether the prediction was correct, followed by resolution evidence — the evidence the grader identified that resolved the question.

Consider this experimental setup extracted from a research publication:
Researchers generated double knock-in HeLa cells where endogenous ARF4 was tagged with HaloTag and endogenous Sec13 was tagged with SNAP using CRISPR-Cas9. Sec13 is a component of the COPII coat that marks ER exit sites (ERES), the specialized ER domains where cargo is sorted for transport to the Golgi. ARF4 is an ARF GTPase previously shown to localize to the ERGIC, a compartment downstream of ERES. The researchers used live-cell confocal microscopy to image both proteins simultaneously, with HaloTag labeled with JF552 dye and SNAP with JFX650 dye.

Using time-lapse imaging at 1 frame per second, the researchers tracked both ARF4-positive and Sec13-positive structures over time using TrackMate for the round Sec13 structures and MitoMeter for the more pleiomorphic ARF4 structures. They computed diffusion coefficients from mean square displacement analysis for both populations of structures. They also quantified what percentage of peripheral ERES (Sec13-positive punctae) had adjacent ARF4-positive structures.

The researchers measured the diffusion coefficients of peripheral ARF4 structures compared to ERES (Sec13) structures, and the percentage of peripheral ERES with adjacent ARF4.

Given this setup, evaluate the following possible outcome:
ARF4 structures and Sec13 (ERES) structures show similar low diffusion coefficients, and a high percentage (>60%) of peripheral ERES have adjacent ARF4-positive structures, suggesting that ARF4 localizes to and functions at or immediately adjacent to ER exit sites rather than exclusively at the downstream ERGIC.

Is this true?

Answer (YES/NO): NO